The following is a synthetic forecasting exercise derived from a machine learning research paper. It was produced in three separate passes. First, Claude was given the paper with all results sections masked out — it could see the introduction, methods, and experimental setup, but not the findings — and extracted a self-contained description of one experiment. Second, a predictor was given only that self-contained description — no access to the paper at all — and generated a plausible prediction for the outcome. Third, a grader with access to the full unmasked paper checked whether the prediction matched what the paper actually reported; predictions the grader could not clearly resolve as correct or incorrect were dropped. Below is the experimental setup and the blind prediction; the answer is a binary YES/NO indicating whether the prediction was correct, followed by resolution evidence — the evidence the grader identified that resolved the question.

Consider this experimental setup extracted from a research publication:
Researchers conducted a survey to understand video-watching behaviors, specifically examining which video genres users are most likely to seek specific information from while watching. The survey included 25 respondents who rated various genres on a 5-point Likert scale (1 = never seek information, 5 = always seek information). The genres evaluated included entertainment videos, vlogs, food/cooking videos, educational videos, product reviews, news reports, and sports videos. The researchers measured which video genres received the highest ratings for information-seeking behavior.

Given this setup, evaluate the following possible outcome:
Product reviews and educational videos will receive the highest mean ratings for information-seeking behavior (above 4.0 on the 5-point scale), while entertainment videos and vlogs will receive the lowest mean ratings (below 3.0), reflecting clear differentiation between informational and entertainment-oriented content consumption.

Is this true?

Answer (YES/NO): NO